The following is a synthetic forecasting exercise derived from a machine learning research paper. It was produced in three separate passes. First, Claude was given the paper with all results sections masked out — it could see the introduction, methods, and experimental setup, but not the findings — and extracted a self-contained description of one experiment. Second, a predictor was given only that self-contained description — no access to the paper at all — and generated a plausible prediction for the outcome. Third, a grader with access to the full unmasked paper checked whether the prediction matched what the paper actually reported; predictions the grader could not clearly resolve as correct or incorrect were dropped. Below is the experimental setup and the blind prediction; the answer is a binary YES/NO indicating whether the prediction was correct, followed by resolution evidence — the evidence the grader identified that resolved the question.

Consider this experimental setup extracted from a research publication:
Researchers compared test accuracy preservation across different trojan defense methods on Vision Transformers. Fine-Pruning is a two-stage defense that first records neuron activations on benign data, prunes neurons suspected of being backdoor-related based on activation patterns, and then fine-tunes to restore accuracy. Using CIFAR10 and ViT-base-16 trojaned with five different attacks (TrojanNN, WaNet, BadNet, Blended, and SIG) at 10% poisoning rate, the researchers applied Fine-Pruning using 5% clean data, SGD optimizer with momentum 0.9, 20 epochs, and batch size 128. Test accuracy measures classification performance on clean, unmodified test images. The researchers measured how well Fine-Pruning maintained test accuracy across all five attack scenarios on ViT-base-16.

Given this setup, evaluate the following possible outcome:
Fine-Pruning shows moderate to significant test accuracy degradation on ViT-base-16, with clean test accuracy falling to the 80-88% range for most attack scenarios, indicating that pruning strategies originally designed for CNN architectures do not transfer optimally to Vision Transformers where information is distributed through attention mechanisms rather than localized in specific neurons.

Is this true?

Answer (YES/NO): NO